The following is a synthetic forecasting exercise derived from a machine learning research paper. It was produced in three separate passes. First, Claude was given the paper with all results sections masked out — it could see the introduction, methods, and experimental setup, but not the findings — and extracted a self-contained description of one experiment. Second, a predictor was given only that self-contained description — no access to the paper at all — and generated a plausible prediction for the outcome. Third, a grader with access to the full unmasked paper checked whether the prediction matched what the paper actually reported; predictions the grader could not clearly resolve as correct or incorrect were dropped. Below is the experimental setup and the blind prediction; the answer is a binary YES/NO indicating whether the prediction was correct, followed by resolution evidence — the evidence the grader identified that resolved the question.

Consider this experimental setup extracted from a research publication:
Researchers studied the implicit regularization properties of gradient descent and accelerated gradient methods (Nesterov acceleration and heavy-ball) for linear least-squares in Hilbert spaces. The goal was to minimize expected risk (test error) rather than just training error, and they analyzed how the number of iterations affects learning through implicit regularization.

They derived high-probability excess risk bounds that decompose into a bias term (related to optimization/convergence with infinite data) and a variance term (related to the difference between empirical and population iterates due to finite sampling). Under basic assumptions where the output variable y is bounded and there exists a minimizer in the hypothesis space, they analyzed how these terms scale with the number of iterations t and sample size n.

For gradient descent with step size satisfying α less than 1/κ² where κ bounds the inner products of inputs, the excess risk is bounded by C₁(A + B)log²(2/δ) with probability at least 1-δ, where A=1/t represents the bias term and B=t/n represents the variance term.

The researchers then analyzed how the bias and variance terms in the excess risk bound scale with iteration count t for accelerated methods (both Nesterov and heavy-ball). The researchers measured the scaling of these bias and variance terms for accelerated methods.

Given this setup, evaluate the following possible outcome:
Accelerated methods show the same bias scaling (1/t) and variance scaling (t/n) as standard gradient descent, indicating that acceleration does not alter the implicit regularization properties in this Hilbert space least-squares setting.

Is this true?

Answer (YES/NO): NO